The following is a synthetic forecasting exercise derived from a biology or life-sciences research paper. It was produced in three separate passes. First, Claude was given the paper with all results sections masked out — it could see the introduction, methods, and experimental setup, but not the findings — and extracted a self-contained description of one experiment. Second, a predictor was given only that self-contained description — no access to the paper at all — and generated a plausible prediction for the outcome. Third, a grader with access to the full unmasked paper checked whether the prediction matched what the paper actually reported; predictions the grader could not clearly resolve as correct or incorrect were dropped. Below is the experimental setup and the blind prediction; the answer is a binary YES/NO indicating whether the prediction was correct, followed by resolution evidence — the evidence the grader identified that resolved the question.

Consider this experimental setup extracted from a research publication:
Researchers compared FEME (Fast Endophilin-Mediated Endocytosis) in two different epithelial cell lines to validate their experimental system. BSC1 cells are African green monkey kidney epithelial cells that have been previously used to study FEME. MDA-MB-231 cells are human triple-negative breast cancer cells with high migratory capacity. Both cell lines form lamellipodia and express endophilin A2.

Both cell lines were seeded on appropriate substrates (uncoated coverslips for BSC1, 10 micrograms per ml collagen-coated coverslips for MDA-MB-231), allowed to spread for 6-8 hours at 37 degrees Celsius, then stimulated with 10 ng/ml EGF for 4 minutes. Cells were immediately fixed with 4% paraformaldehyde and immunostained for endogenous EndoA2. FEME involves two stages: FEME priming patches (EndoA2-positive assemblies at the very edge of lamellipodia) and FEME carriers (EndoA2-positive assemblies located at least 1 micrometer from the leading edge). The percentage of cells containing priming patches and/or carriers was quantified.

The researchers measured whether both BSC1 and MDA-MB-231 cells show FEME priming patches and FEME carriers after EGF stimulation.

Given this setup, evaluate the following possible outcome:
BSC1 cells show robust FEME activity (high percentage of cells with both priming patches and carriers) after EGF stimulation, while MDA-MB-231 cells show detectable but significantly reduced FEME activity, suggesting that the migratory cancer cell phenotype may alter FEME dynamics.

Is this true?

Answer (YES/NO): NO